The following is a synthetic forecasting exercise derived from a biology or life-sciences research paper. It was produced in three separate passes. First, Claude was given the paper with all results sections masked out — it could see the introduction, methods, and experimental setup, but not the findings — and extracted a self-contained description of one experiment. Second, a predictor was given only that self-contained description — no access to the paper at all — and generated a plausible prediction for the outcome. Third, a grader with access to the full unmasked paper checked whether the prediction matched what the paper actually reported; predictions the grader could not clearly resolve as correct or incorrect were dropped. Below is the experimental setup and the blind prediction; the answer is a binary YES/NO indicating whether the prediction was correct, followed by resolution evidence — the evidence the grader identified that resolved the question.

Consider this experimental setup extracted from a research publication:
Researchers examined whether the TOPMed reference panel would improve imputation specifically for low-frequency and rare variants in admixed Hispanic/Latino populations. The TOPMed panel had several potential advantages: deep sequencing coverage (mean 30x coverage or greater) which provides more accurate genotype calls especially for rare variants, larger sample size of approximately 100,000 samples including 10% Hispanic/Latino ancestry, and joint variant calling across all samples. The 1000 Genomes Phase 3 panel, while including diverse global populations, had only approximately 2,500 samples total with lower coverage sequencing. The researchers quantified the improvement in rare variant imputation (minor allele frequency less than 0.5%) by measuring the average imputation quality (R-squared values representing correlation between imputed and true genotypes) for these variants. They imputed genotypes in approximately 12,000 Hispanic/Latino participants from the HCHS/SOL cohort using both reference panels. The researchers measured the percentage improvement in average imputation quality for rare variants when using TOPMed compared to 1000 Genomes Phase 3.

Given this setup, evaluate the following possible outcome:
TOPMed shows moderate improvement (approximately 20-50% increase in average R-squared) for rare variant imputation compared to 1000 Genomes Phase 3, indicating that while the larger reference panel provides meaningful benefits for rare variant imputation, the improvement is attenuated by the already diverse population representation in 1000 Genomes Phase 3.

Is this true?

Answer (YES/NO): NO